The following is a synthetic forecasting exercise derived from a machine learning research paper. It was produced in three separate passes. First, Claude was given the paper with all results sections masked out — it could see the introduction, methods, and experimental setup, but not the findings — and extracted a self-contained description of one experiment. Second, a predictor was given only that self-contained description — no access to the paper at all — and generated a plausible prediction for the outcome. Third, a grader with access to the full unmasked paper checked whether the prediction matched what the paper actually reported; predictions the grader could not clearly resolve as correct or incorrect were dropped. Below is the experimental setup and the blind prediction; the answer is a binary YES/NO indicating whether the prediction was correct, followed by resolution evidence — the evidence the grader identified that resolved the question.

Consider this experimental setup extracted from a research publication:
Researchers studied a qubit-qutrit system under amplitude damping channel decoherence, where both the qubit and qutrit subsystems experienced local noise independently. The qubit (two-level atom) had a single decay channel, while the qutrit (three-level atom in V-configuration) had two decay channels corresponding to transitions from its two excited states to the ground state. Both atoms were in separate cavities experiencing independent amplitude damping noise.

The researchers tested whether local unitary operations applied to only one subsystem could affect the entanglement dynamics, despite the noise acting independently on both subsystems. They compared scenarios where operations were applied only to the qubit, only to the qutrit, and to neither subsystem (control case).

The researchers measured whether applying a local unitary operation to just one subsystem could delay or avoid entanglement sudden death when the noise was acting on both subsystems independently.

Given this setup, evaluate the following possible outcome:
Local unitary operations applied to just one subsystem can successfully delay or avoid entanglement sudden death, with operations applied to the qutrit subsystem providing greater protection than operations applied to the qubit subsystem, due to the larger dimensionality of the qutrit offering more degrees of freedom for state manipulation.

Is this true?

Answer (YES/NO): NO